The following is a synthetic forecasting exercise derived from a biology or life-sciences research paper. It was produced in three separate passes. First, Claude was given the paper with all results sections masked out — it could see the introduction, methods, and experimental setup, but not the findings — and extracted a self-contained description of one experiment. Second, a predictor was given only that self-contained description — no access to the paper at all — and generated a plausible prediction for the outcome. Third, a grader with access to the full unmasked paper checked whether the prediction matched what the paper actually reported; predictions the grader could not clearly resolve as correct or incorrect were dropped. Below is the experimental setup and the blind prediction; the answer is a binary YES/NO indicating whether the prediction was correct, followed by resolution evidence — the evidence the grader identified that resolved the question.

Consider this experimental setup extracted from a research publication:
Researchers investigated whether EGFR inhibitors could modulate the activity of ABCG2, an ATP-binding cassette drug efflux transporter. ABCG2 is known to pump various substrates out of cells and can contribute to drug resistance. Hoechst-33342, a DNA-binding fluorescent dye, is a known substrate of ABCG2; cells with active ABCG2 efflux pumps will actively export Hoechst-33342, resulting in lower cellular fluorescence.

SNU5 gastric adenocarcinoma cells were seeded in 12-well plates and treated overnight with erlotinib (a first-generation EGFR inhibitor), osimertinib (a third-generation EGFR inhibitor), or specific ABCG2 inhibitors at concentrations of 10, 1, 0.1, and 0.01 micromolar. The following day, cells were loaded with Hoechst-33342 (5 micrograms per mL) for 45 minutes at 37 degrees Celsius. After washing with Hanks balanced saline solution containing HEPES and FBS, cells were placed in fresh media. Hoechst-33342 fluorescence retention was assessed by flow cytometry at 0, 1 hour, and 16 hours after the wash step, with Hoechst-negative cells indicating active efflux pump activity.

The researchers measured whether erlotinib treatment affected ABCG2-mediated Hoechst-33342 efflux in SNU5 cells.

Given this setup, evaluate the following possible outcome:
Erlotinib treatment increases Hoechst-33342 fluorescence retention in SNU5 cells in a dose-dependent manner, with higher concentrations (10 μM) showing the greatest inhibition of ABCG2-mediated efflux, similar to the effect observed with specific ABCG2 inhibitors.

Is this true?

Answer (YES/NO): NO